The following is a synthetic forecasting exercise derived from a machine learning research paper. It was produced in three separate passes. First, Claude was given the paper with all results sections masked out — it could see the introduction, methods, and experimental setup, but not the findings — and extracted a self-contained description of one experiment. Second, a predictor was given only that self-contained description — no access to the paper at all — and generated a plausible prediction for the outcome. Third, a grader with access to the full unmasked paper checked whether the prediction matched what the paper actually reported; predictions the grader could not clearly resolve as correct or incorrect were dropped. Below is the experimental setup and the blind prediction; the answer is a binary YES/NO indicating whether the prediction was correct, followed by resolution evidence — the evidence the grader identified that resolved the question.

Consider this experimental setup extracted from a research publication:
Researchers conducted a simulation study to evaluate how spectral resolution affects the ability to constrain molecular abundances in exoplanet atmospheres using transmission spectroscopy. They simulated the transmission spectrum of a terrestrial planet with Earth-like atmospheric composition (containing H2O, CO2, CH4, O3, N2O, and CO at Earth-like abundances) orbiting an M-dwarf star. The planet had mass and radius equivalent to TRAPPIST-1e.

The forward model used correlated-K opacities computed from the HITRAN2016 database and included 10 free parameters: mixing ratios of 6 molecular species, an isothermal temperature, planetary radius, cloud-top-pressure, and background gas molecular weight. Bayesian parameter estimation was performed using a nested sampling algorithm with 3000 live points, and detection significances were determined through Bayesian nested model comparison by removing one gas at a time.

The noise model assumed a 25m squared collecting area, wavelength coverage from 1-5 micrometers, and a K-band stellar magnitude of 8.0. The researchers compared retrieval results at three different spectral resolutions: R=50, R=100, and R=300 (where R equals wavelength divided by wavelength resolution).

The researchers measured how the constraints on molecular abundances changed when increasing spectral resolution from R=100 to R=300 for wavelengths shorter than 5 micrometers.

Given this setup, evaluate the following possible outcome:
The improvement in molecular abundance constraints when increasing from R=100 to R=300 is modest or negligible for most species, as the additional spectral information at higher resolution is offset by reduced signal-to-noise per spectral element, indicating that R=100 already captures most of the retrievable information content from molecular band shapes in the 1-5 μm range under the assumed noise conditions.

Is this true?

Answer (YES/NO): NO